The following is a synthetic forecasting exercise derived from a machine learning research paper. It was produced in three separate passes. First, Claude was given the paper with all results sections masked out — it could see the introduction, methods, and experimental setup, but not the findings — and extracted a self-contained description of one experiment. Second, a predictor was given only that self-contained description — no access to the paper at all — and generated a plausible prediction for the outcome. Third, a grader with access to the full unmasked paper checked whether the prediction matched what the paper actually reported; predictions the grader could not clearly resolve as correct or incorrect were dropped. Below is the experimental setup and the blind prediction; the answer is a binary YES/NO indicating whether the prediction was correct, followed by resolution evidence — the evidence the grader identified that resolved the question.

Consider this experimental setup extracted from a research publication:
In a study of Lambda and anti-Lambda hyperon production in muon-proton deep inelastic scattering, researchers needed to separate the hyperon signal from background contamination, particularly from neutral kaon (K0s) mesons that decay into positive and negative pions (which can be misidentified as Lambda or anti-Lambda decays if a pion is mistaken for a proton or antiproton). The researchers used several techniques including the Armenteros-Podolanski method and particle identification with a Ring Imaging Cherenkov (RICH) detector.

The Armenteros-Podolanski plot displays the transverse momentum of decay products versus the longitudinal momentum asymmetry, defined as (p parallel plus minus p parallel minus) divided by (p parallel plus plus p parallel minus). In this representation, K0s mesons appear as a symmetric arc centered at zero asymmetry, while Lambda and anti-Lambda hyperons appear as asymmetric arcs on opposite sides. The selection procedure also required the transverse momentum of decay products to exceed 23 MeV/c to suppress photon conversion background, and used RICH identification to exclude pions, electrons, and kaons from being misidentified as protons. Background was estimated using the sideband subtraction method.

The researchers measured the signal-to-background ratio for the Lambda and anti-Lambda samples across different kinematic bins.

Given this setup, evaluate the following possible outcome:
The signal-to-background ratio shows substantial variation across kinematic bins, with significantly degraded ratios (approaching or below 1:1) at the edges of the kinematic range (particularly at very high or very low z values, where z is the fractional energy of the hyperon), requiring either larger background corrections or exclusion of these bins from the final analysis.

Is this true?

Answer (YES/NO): NO